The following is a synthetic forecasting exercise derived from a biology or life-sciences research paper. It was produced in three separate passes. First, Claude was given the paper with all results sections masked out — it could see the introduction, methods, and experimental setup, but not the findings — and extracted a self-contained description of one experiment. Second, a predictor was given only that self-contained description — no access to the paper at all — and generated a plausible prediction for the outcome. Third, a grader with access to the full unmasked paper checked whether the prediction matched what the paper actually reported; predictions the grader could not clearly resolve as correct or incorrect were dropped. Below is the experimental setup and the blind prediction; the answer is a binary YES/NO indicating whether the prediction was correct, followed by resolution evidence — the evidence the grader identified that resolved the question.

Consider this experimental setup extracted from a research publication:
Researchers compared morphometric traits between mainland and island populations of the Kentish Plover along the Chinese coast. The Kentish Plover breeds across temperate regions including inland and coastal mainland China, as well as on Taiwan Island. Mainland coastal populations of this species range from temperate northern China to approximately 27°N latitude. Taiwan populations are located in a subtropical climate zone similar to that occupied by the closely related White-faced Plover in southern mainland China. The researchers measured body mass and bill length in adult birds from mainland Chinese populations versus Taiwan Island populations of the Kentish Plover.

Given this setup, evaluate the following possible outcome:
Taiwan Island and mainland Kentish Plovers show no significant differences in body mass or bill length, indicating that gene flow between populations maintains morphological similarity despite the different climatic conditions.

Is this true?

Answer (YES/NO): NO